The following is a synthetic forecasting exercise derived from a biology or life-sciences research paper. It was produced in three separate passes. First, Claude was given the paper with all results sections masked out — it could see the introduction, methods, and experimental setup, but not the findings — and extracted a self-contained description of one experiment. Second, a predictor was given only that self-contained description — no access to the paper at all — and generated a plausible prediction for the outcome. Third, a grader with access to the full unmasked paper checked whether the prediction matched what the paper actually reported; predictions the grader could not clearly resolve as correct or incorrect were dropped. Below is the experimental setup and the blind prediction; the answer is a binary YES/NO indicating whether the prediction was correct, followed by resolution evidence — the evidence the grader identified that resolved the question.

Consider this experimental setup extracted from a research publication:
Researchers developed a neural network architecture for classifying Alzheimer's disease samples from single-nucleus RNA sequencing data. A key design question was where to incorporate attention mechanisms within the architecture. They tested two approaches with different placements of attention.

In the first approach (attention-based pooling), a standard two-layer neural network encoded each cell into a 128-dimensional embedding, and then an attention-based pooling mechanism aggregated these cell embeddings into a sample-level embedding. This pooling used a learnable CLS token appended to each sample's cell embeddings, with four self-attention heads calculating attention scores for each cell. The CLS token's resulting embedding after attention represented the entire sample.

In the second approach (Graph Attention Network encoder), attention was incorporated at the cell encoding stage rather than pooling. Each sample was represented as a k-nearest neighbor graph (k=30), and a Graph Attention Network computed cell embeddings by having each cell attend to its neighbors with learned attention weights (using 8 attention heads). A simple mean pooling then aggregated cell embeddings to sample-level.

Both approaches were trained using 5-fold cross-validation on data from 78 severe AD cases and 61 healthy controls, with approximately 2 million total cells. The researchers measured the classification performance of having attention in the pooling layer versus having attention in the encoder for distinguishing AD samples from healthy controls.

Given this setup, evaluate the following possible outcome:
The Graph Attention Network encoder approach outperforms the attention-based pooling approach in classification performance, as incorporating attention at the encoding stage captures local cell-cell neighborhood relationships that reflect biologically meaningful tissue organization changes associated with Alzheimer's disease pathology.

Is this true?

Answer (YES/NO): NO